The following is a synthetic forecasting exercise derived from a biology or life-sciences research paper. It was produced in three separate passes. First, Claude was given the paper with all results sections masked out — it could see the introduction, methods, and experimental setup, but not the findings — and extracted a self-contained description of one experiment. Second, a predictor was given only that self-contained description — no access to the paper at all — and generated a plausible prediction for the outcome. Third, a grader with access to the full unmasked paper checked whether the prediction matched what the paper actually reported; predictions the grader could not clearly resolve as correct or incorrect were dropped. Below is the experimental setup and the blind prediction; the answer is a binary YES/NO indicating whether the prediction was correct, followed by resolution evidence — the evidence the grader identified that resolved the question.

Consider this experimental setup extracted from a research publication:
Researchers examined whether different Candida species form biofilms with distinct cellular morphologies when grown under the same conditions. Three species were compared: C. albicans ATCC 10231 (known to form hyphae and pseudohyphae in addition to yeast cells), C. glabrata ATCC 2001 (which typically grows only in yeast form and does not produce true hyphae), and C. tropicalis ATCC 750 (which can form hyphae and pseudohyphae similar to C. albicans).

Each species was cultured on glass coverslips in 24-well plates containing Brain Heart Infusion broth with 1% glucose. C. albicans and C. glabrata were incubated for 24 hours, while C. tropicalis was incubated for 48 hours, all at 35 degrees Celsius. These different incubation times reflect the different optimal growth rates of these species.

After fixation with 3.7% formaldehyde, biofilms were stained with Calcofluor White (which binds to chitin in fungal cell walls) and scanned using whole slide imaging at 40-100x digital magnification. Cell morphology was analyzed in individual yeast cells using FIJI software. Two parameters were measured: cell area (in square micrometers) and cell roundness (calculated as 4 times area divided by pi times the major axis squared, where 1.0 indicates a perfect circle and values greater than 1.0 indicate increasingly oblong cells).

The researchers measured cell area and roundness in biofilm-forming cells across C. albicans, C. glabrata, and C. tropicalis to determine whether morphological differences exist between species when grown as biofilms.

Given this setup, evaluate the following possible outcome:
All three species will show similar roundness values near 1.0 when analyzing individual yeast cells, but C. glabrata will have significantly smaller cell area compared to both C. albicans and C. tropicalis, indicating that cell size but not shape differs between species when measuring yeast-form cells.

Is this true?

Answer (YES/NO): NO